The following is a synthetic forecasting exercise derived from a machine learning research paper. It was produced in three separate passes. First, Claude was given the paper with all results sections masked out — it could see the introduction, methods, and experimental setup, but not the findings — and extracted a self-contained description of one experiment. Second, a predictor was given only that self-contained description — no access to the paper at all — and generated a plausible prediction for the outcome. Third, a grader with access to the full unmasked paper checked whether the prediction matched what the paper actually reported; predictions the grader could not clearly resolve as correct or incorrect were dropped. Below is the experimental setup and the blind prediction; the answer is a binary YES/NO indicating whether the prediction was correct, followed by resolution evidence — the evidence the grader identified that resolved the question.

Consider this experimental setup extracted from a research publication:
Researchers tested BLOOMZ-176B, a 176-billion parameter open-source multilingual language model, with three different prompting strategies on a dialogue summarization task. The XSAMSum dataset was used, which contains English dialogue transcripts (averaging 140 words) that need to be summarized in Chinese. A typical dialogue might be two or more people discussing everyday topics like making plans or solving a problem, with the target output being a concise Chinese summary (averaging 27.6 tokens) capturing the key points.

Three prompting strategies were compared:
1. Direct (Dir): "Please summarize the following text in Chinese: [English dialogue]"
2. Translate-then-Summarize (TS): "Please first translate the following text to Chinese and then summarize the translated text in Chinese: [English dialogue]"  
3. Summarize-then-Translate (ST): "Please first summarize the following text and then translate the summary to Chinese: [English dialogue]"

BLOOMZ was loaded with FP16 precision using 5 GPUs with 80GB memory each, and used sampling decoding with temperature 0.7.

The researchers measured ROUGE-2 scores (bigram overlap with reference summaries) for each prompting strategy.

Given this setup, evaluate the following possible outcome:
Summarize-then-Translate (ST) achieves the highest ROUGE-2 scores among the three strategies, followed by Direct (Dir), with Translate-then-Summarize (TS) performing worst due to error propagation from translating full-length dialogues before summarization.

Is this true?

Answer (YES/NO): NO